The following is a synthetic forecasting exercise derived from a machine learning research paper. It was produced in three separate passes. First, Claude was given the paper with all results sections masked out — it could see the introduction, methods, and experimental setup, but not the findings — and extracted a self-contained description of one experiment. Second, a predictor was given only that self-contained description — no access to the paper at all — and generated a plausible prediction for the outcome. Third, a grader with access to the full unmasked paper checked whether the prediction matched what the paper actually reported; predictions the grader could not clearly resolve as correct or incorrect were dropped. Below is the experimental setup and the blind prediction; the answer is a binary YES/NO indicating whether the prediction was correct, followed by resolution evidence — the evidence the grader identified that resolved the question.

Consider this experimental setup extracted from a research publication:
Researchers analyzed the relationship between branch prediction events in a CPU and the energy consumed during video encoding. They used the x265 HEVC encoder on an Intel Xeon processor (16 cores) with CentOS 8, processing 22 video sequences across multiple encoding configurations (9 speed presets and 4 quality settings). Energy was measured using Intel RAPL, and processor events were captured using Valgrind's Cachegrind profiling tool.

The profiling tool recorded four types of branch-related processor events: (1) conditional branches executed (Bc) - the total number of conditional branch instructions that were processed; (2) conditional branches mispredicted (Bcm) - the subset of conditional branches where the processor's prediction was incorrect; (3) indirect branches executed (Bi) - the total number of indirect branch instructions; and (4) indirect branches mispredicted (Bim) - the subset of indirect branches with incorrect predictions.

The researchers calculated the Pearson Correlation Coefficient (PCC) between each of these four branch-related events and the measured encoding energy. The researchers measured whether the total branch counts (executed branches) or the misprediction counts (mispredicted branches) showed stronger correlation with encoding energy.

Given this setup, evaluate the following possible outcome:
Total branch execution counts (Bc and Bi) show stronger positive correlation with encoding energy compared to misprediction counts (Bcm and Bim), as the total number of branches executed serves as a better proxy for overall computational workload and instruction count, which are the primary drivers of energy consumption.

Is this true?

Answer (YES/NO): YES